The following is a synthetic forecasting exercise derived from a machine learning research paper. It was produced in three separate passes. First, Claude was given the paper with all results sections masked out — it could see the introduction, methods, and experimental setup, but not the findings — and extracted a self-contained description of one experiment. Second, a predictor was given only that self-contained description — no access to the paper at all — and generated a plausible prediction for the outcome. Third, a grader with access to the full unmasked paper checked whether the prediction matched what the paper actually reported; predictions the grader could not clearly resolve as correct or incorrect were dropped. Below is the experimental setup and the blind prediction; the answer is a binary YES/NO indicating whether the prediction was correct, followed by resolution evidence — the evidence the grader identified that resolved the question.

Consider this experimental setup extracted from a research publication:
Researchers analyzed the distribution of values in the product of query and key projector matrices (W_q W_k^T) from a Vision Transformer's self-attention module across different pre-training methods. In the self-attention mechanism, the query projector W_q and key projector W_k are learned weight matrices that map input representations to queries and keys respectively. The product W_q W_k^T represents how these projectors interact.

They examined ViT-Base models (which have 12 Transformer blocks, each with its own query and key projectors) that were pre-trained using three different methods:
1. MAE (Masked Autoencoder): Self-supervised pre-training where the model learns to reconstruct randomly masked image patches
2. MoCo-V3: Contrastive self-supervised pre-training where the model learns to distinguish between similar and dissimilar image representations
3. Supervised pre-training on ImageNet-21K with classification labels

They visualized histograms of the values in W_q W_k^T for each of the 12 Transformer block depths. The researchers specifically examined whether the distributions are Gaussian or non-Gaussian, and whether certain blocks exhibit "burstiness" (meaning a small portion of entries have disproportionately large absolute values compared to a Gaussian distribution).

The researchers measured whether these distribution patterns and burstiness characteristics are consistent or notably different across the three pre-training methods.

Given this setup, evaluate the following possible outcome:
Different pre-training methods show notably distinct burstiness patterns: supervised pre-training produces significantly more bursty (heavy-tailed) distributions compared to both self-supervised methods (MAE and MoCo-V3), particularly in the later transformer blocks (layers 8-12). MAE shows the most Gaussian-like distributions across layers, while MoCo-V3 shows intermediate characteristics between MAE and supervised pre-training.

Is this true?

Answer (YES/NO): NO